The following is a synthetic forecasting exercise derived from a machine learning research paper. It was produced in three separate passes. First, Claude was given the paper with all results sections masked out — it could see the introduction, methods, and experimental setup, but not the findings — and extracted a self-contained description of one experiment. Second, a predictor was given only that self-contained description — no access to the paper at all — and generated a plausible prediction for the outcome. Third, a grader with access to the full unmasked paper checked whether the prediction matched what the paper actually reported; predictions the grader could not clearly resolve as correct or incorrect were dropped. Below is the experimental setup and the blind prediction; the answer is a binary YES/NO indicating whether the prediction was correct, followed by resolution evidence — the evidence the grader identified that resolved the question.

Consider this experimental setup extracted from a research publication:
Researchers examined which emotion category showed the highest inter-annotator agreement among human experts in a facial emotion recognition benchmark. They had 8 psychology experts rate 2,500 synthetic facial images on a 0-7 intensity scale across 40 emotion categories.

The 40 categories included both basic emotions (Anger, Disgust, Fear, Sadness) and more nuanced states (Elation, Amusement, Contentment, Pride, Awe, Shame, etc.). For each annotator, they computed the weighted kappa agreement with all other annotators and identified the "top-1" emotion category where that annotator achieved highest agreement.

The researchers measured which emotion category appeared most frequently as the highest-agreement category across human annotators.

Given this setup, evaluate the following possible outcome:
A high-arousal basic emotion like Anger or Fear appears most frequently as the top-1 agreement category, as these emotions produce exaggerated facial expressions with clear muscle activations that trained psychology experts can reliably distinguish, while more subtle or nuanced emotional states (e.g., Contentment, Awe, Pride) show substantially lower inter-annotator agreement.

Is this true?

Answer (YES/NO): NO